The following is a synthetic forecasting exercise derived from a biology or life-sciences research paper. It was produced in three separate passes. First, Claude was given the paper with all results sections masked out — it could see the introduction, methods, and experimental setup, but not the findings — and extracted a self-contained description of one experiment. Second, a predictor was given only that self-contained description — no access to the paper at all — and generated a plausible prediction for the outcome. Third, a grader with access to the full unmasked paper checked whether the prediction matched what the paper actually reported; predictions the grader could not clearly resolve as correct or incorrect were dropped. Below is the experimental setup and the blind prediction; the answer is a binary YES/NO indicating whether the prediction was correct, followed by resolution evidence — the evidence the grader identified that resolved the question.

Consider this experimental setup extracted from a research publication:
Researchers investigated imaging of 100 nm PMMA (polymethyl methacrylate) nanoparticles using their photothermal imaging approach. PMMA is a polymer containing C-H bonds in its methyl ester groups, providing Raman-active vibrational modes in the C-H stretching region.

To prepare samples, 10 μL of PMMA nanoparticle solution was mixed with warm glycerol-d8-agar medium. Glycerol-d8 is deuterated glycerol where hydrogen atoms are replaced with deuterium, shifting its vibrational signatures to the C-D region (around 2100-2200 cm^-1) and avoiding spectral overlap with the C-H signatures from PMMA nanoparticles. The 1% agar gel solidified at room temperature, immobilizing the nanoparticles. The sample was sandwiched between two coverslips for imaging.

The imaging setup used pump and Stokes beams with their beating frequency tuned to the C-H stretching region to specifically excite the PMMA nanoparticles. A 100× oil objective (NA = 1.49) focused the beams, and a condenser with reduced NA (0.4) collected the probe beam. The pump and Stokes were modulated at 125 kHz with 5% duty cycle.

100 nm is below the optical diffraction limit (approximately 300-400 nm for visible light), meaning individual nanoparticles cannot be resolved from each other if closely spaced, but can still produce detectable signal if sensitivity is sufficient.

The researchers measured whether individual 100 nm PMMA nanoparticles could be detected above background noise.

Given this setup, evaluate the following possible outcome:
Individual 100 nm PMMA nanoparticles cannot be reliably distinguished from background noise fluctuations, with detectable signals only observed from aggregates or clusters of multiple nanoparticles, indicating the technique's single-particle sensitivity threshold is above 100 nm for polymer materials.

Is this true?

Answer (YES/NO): NO